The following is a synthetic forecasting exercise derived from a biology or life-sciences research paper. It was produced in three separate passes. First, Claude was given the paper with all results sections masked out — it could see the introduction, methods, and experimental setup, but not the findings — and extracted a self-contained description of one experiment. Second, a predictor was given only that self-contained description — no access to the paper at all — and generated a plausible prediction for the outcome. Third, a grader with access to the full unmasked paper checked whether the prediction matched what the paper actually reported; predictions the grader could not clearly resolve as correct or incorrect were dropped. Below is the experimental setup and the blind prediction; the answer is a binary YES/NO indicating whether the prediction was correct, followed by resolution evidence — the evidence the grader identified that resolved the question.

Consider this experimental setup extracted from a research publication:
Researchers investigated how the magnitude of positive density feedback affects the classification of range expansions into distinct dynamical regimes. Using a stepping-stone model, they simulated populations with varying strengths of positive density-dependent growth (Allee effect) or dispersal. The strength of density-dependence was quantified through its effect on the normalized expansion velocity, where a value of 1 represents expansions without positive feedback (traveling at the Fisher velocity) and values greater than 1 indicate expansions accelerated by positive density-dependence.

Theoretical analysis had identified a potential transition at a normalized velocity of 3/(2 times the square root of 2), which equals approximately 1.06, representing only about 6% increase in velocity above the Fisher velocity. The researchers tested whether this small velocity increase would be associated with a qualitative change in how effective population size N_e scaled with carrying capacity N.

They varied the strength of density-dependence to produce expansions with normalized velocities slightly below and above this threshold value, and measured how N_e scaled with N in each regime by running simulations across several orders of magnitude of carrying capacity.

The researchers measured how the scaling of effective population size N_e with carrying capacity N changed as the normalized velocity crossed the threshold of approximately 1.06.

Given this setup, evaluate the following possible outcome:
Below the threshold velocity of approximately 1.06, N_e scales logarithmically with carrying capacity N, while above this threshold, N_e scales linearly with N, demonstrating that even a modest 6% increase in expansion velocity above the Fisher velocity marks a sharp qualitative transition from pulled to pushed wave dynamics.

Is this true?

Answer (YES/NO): NO